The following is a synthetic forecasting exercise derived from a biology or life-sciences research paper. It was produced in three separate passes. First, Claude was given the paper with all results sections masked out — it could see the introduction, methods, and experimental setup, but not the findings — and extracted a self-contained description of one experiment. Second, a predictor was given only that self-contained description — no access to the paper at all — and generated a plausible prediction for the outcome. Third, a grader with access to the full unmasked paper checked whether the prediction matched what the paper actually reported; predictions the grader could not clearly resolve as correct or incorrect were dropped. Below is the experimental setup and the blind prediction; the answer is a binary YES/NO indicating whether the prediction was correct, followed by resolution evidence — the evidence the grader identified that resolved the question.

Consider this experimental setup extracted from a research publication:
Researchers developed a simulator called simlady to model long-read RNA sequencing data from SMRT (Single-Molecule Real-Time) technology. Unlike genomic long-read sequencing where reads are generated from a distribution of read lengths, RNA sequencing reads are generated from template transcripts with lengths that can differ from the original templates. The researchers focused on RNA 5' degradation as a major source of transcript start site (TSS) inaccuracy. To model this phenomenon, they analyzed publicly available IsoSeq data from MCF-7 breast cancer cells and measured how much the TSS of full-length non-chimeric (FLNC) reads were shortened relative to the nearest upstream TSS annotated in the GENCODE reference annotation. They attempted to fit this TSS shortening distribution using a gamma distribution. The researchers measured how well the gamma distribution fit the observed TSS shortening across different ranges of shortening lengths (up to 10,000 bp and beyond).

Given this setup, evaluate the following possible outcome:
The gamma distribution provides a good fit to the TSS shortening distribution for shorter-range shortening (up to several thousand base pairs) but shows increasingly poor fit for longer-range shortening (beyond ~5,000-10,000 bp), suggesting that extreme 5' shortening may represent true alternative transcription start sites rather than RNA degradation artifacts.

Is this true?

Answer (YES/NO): YES